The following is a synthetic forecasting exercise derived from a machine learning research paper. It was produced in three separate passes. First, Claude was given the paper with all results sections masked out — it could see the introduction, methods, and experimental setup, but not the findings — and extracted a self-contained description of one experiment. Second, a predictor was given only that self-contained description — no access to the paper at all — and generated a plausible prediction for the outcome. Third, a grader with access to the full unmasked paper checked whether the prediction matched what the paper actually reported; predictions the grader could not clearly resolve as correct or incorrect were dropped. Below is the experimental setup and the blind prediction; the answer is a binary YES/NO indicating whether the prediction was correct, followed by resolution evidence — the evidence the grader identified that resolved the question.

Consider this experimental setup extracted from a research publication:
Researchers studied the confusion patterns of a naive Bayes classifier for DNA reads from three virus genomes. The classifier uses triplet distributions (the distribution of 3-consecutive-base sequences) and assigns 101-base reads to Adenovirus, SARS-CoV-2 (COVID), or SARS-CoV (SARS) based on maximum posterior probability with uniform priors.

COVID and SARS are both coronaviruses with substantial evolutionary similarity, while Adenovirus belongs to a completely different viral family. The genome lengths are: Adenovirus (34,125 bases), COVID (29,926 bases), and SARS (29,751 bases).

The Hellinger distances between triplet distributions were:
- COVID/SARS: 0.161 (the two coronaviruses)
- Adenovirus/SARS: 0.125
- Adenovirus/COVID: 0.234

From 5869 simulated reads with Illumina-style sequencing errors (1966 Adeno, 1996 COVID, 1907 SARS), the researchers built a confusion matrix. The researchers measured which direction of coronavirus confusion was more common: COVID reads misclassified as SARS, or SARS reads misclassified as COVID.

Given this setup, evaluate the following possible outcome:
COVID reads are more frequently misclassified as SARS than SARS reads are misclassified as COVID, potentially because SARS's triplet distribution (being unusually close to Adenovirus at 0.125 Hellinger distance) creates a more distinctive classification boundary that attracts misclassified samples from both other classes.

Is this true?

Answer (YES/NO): YES